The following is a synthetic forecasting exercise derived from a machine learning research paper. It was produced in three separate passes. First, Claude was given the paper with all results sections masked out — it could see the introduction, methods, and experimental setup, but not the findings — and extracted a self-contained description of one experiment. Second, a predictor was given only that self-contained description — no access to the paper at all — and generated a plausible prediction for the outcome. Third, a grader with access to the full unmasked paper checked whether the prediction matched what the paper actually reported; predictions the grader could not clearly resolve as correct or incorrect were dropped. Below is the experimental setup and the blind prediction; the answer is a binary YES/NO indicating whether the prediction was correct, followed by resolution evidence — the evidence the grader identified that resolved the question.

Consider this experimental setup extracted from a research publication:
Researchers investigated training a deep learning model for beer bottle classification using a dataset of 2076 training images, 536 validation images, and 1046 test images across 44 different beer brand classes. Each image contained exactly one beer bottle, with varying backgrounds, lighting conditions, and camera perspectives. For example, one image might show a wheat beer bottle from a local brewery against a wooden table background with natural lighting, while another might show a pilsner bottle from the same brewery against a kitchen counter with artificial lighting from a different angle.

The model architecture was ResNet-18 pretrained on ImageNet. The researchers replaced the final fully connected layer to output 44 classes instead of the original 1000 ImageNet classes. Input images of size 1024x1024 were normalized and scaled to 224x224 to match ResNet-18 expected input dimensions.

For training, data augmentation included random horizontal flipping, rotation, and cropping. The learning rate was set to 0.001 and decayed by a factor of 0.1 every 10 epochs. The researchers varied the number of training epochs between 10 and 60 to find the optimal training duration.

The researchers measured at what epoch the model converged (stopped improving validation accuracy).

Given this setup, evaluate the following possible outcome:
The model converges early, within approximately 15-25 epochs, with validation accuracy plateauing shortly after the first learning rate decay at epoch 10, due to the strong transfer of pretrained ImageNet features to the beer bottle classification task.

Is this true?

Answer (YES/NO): NO